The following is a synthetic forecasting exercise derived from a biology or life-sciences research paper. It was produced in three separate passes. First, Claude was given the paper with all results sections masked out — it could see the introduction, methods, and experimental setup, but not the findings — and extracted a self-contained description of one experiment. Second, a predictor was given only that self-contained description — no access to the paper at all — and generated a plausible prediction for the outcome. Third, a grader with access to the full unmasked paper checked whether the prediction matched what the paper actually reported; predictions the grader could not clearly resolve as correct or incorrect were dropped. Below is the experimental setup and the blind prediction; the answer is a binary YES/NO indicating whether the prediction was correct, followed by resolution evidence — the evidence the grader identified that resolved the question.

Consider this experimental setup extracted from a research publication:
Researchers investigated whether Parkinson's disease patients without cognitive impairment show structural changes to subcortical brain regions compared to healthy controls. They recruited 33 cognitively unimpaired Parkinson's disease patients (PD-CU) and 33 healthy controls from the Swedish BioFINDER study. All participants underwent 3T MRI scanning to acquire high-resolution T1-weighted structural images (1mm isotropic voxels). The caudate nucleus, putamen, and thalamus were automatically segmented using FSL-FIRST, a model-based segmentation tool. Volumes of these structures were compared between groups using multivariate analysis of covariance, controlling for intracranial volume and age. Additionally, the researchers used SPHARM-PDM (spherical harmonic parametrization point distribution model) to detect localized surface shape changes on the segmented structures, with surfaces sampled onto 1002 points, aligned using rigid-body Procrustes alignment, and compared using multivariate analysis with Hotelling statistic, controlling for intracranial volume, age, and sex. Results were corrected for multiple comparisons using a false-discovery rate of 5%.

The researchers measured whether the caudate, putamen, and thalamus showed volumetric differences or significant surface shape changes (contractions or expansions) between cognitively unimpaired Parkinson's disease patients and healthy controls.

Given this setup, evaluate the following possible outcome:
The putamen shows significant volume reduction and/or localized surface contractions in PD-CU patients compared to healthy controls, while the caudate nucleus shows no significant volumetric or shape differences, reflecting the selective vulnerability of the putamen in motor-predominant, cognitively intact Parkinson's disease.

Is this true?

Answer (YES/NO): NO